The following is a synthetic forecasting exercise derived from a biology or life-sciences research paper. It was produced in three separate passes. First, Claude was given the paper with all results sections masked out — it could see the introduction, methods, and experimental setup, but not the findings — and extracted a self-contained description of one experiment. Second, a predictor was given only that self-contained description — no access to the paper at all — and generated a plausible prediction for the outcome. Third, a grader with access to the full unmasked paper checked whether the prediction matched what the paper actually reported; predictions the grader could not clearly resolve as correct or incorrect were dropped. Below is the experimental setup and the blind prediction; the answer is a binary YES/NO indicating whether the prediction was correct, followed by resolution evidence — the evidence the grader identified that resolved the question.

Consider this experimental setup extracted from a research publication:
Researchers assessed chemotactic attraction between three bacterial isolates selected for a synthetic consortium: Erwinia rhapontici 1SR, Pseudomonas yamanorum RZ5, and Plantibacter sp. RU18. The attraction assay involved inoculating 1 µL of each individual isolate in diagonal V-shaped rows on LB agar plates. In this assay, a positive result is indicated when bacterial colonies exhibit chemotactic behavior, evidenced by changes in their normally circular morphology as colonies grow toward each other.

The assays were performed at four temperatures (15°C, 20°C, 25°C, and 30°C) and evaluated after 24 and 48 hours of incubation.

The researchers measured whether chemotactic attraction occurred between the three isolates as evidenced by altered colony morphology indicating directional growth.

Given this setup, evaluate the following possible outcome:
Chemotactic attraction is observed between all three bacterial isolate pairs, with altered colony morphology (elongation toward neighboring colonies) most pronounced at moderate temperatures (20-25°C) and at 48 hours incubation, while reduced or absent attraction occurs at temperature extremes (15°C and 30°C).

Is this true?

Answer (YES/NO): NO